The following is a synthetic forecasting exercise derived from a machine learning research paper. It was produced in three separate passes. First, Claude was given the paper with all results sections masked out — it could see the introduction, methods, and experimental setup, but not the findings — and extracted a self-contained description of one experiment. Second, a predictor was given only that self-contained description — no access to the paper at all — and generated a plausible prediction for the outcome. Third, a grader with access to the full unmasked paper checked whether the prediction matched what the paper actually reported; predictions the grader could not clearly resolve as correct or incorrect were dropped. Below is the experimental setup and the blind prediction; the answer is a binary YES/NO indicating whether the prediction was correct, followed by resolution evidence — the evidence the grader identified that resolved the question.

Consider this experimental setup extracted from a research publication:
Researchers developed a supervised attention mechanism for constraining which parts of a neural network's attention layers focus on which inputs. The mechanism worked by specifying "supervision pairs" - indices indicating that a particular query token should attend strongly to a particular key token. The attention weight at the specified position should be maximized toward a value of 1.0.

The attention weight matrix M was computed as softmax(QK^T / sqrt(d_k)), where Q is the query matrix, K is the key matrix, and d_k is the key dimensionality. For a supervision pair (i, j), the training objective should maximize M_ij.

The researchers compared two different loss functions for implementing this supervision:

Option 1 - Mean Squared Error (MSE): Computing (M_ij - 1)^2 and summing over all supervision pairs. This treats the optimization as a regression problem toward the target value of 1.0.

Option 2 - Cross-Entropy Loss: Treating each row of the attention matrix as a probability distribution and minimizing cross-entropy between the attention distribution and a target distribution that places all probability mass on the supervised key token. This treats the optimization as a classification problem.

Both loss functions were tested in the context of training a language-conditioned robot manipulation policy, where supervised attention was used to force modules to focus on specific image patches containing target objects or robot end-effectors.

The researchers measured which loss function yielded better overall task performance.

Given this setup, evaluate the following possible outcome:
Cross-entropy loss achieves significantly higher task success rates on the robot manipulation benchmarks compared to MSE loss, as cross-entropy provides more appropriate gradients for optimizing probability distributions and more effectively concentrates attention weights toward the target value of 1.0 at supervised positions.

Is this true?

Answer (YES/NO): NO